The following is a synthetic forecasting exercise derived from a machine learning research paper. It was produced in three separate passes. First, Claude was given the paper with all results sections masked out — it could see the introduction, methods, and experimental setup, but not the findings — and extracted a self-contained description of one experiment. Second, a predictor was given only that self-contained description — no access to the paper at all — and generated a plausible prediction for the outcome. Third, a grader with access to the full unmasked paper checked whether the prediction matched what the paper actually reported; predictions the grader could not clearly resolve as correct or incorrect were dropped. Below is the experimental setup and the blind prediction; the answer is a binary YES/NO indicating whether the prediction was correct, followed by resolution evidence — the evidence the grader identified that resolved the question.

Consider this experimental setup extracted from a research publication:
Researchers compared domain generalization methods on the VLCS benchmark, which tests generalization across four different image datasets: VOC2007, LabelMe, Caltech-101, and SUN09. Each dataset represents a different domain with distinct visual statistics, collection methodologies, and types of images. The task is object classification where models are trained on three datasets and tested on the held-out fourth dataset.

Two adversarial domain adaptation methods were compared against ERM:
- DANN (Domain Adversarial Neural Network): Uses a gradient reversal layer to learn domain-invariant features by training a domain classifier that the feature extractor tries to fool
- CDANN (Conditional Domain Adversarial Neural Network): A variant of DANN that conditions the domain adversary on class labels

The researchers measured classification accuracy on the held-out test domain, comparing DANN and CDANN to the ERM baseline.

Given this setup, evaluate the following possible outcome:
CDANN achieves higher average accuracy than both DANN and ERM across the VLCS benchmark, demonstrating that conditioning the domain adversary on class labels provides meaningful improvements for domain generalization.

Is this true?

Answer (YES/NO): NO